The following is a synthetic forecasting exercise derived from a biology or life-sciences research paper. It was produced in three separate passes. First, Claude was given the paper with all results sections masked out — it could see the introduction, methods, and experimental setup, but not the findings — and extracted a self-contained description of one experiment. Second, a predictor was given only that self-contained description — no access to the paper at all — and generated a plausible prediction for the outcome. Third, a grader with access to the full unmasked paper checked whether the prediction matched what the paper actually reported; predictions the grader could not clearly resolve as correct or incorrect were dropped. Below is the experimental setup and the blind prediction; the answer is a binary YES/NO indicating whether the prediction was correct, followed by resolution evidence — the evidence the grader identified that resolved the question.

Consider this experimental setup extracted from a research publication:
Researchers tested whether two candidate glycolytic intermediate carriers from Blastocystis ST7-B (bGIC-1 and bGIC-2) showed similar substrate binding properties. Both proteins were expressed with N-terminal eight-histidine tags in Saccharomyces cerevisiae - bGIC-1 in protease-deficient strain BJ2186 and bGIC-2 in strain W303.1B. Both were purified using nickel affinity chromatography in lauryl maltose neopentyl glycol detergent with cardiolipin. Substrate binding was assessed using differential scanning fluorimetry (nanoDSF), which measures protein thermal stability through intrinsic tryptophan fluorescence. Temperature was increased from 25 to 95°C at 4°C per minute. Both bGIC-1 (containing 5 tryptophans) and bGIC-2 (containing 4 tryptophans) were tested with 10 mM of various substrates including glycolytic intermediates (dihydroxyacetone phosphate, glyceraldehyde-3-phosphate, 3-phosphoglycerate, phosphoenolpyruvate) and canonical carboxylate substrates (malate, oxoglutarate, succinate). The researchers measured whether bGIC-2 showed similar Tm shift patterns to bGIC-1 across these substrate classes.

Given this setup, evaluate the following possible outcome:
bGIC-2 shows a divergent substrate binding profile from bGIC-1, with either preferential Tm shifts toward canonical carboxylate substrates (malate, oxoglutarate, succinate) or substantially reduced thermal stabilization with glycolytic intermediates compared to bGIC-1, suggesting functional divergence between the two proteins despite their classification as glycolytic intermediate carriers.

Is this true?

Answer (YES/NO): NO